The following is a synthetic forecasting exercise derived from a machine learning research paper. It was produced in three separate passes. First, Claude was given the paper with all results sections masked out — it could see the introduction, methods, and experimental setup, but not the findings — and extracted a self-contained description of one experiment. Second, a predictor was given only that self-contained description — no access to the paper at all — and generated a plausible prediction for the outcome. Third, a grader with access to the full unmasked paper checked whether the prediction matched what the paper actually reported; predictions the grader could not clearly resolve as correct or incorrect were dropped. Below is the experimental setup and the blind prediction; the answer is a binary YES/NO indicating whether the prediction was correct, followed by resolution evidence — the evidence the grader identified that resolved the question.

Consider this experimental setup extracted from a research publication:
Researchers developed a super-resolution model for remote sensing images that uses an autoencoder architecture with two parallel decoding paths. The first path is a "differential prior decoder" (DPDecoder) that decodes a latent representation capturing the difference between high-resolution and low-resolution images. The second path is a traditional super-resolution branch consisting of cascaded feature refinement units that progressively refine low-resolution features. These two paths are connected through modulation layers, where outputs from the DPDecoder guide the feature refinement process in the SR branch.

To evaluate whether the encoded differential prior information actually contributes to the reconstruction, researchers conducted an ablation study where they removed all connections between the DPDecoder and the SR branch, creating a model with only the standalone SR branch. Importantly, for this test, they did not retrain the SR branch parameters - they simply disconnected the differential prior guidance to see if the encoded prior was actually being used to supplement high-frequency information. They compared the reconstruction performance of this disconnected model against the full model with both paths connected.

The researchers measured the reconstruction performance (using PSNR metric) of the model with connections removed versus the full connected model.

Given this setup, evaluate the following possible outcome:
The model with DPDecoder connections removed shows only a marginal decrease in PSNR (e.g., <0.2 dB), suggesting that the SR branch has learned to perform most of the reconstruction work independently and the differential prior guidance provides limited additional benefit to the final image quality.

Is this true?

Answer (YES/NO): NO